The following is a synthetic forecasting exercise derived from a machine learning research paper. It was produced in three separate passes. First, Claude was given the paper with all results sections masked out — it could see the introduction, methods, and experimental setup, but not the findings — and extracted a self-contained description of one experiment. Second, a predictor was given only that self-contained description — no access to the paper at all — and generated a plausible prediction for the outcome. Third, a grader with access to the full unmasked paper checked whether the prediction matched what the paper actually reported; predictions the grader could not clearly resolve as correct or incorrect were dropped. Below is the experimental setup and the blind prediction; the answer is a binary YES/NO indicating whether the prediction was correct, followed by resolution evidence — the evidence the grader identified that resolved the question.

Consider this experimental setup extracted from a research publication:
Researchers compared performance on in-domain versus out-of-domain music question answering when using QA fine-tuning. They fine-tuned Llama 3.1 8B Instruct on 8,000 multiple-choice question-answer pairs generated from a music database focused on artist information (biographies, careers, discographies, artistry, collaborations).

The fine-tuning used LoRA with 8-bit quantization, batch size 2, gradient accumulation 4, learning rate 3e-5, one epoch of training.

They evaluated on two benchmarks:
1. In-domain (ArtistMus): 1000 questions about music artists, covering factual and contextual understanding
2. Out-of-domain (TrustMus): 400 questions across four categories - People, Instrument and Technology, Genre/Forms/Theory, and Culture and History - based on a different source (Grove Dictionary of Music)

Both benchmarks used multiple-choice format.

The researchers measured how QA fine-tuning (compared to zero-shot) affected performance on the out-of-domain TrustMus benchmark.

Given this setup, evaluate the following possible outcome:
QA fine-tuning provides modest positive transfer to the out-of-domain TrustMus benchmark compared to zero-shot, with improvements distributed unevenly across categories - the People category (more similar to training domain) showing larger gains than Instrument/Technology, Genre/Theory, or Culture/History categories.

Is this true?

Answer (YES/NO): NO